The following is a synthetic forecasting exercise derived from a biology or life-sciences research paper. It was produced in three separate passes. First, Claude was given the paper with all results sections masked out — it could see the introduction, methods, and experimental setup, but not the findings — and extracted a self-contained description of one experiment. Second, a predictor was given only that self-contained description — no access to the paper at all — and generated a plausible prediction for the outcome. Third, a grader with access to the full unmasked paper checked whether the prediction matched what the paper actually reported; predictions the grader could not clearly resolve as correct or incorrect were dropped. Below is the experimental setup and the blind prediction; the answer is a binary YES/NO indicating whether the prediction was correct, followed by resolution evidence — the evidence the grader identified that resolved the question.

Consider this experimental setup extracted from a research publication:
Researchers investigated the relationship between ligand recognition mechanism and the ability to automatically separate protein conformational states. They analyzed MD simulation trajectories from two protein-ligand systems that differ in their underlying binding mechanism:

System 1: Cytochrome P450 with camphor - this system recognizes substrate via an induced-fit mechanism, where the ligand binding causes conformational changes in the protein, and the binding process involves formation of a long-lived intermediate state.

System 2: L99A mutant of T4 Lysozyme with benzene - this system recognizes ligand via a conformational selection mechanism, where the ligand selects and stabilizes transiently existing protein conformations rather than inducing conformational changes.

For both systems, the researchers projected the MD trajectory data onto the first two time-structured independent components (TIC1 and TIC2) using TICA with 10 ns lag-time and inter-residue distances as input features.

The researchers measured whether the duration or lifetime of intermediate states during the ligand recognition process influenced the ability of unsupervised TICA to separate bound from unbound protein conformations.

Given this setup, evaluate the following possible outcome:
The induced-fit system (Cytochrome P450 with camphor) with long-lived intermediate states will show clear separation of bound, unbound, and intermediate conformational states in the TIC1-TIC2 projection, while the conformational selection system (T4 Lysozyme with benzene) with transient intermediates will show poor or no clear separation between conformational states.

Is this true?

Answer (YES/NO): YES